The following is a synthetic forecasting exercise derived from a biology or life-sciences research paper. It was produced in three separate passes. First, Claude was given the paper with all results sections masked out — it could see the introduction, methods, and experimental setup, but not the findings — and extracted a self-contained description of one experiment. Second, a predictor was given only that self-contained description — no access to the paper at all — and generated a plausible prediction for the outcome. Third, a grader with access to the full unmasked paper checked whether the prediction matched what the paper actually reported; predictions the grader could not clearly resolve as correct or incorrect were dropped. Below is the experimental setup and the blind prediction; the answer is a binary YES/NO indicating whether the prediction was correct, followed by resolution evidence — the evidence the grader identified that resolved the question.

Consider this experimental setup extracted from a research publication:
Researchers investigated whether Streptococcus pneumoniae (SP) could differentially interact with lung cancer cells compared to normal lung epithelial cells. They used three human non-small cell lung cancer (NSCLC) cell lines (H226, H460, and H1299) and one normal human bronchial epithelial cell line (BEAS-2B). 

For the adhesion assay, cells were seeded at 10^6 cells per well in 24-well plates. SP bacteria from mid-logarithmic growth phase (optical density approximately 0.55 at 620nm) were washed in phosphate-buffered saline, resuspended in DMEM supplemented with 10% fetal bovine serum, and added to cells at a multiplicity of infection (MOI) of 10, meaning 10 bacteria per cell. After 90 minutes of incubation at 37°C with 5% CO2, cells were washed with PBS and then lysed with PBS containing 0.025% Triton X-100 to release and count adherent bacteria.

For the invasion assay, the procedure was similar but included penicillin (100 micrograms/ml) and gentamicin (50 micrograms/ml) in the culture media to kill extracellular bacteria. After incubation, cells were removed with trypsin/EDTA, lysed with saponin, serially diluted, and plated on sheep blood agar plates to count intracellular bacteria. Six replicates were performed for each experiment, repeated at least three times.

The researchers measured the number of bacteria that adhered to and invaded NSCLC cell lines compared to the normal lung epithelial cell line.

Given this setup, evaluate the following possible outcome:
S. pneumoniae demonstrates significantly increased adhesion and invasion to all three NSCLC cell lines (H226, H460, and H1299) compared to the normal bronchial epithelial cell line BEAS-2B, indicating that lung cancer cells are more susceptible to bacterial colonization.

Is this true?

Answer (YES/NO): NO